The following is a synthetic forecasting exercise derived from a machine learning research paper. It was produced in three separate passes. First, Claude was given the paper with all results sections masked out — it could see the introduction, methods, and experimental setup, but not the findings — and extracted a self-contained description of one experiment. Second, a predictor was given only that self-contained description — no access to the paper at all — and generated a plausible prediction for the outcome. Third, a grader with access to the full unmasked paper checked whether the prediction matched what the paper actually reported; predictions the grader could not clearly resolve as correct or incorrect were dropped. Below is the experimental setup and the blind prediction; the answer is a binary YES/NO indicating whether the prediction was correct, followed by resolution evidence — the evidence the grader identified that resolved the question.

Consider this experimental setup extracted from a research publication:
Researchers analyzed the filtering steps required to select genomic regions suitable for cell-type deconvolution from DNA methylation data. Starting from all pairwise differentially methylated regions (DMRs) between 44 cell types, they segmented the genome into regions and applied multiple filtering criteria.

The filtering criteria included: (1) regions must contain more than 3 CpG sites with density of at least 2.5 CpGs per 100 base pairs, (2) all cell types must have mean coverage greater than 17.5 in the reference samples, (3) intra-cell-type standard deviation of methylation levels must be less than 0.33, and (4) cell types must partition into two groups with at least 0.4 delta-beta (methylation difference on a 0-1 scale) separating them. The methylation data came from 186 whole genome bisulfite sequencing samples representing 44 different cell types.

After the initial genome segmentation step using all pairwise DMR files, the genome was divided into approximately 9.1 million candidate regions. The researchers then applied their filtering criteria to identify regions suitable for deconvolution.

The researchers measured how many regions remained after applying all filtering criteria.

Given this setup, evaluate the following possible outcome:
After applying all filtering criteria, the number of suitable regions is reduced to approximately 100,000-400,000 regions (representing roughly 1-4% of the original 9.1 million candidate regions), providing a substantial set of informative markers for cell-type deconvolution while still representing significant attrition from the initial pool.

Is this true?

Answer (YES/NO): NO